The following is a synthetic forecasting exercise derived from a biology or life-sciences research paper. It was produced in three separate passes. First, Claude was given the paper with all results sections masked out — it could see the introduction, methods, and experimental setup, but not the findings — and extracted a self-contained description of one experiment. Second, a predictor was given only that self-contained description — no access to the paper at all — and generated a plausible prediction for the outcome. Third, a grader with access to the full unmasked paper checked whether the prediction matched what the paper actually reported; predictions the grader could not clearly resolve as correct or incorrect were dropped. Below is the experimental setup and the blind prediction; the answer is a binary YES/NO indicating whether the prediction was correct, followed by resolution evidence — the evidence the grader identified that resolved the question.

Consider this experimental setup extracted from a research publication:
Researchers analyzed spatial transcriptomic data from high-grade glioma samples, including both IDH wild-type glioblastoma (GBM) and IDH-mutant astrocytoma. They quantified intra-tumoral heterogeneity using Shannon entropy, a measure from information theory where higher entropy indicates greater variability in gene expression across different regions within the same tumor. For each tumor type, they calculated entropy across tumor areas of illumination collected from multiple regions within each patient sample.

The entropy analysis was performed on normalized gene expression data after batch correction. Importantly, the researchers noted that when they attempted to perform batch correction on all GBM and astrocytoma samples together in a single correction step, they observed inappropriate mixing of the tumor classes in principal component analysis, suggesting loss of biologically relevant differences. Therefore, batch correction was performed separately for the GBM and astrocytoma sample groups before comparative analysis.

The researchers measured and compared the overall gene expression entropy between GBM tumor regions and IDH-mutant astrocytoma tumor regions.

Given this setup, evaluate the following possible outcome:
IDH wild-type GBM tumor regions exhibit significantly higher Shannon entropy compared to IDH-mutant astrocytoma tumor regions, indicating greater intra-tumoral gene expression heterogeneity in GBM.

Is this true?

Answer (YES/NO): YES